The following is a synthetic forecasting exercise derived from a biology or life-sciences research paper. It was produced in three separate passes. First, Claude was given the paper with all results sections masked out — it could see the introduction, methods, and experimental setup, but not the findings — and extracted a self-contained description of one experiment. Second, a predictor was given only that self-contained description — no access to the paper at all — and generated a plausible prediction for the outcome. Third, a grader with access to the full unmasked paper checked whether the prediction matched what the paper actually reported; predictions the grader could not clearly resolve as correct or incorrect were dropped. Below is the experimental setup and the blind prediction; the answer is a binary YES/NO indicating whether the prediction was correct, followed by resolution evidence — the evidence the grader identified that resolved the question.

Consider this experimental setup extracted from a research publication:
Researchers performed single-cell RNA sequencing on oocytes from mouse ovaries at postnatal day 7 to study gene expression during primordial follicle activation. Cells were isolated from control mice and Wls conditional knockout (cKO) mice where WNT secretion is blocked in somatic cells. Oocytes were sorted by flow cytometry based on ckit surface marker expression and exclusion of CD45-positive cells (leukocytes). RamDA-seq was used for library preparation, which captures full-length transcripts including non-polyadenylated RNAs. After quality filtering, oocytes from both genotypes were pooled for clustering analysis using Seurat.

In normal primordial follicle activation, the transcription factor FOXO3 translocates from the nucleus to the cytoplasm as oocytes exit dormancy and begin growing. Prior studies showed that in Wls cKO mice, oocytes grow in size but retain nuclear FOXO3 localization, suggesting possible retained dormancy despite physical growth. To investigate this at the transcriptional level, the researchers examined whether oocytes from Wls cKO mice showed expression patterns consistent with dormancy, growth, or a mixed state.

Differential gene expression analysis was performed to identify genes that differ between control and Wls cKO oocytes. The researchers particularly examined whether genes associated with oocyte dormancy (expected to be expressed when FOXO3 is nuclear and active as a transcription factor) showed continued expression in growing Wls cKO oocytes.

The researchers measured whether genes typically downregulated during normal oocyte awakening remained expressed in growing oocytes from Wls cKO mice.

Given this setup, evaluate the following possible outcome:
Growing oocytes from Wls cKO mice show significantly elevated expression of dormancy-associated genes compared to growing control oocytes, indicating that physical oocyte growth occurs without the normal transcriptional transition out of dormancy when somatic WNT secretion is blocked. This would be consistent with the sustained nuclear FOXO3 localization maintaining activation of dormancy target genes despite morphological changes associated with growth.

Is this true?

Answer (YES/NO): NO